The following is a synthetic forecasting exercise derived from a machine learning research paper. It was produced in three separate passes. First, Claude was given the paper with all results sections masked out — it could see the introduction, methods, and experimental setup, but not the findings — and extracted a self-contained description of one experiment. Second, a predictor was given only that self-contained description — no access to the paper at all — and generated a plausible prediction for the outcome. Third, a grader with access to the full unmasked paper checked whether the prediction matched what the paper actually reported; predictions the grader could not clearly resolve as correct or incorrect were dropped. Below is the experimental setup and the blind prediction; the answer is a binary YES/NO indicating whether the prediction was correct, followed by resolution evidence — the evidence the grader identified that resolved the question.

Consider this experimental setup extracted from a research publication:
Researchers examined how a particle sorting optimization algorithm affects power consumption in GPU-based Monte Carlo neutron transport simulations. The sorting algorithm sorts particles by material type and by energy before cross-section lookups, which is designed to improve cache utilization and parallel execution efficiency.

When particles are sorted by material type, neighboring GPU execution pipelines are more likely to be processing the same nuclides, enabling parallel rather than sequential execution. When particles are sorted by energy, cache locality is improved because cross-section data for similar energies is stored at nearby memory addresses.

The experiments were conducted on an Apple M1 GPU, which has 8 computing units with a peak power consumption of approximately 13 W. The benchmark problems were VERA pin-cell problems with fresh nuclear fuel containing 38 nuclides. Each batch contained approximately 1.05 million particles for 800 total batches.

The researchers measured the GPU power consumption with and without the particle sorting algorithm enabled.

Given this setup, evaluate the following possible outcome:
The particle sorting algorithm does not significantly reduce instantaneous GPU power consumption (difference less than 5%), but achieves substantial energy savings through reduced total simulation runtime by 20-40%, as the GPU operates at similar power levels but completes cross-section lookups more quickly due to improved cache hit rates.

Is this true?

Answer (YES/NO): NO